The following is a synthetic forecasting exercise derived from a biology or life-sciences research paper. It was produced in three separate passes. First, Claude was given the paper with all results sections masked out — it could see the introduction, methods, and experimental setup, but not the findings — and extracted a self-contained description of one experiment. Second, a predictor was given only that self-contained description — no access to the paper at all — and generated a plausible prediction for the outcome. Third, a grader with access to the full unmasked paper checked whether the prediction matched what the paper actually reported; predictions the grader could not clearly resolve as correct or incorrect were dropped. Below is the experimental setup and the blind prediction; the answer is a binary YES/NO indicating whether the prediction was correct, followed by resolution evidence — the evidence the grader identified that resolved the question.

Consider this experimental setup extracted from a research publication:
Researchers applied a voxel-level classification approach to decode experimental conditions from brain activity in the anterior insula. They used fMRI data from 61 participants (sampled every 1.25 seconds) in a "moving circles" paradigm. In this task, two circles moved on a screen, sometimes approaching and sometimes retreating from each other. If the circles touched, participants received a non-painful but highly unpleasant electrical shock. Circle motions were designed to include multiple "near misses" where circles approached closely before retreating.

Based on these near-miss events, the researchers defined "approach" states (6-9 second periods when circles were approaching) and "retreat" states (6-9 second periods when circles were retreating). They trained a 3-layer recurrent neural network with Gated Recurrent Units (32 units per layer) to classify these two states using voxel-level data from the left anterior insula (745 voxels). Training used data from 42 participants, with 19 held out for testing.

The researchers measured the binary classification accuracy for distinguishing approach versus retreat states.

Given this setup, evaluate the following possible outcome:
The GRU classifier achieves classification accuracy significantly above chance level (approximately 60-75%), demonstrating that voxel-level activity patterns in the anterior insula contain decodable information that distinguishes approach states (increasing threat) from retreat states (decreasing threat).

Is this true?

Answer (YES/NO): YES